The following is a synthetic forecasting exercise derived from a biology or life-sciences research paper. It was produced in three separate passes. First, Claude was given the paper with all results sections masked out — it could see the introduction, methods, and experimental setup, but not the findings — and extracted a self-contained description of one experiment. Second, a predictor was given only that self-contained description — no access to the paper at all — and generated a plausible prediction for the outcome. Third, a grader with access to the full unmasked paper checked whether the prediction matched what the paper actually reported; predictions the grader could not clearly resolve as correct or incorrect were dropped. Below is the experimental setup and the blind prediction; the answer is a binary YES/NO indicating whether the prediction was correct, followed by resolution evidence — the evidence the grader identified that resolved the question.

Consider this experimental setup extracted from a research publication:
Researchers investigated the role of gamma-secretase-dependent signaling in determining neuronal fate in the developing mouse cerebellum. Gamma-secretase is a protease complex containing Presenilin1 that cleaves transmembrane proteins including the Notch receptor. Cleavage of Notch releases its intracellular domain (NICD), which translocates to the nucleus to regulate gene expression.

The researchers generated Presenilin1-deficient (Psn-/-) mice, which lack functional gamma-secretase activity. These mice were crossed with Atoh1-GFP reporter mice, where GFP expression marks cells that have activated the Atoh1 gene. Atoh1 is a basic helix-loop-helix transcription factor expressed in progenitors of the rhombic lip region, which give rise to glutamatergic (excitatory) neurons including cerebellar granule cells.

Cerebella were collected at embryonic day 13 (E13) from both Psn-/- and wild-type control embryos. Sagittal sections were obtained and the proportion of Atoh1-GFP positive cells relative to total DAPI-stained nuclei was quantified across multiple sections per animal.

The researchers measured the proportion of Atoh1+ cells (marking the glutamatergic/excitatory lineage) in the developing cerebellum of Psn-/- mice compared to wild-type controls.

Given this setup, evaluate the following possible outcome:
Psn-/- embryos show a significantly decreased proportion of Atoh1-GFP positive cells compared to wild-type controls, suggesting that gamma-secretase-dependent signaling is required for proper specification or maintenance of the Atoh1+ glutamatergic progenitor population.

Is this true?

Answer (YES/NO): NO